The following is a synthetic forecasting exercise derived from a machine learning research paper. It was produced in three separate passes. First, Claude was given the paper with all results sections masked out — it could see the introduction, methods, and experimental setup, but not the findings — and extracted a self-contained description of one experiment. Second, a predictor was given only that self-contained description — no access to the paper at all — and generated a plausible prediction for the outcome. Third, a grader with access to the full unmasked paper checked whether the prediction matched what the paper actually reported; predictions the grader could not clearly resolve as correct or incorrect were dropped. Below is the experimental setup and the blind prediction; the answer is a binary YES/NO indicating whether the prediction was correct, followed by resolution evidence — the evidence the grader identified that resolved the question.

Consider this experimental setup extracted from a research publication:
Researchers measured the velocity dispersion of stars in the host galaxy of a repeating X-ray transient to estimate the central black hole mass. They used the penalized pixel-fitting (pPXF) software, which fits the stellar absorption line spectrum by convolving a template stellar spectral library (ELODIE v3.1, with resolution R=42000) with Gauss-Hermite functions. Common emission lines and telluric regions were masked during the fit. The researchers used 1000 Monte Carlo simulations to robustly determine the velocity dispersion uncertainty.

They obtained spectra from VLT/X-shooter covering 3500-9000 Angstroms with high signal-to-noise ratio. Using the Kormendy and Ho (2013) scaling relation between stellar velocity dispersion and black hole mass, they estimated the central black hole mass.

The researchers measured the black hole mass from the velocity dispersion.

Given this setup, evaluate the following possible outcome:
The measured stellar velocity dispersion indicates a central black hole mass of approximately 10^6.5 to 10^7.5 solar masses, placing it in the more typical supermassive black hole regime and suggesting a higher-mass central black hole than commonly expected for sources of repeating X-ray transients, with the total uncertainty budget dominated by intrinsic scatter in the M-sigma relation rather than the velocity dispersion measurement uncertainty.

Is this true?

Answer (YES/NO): YES